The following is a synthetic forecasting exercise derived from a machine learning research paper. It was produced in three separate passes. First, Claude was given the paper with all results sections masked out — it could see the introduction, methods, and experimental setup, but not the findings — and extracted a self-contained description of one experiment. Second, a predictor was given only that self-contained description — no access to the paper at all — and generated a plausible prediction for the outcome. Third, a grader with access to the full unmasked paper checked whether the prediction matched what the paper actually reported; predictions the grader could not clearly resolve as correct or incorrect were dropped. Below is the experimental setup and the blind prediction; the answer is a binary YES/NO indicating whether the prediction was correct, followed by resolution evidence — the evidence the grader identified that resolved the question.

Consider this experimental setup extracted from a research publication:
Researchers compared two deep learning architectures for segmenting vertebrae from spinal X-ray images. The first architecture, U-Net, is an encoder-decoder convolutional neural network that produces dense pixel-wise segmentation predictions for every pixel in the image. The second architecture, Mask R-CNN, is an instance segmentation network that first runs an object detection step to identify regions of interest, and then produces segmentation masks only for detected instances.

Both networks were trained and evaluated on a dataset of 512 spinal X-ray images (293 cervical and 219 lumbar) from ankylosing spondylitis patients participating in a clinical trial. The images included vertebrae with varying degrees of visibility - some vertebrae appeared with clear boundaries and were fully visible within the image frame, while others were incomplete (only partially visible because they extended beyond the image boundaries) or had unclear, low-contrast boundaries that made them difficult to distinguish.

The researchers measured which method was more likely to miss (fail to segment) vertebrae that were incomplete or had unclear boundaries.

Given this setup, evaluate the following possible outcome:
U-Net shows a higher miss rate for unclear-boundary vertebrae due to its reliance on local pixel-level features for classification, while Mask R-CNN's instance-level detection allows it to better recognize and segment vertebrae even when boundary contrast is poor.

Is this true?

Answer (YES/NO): NO